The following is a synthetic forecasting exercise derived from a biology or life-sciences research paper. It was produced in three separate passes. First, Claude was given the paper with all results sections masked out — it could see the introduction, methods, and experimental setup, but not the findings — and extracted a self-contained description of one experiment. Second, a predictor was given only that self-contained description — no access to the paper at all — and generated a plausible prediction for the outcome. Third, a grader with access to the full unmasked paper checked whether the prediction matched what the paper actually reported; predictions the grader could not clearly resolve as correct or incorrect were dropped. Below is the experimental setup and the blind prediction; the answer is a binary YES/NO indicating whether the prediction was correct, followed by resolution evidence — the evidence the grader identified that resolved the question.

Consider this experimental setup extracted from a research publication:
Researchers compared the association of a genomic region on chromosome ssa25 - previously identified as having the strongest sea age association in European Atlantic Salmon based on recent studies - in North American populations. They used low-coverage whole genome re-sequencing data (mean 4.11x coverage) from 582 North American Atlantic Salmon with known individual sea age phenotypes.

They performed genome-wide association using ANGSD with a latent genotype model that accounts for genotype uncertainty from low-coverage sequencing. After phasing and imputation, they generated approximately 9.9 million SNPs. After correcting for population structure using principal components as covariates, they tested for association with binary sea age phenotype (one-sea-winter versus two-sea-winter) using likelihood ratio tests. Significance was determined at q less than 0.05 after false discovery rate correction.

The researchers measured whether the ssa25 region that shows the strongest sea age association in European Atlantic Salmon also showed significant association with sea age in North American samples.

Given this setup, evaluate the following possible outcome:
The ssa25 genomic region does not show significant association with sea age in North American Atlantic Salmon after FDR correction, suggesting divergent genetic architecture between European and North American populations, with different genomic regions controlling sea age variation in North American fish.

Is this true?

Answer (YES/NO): NO